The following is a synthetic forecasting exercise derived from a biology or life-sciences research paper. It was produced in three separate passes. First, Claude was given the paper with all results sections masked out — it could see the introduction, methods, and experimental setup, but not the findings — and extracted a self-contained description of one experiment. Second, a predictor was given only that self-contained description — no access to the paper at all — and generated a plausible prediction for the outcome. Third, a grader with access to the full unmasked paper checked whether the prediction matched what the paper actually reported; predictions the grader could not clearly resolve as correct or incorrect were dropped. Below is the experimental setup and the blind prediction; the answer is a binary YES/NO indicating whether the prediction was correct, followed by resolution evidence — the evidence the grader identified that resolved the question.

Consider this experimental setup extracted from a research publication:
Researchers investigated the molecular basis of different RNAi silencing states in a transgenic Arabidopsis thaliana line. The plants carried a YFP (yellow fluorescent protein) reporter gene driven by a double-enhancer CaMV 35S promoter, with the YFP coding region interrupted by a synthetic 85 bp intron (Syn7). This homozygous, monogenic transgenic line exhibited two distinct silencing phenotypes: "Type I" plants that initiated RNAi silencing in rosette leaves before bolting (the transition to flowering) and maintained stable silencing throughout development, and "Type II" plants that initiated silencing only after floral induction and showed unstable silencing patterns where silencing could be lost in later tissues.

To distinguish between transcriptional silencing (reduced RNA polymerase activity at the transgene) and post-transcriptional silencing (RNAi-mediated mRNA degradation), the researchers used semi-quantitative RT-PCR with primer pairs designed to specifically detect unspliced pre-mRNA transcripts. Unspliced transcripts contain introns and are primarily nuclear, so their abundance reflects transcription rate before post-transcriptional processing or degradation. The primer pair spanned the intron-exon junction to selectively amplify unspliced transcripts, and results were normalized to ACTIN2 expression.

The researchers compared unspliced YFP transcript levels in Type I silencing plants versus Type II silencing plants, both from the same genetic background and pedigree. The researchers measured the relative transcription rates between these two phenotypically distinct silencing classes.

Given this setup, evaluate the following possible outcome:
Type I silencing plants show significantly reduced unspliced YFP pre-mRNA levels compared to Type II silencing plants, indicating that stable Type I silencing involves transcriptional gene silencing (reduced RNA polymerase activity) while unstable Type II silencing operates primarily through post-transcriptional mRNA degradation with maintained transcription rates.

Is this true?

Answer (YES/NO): NO